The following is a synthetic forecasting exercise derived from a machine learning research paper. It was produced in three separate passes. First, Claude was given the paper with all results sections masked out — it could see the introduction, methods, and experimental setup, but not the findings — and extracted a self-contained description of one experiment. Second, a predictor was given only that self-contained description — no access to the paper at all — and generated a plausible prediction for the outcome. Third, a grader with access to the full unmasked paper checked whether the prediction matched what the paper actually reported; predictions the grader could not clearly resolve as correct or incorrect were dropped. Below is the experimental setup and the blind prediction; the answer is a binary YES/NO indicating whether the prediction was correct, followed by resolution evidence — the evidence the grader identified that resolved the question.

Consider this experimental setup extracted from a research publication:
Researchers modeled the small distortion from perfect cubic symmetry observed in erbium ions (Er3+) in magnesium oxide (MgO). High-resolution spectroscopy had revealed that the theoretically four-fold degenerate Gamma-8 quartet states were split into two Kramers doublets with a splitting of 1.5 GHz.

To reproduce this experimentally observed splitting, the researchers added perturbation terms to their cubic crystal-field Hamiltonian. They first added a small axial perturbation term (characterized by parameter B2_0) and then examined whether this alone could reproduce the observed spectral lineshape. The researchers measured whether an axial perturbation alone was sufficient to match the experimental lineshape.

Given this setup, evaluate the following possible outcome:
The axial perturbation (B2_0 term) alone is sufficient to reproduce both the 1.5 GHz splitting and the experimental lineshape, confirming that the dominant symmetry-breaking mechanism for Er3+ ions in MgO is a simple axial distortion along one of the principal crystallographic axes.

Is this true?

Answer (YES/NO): NO